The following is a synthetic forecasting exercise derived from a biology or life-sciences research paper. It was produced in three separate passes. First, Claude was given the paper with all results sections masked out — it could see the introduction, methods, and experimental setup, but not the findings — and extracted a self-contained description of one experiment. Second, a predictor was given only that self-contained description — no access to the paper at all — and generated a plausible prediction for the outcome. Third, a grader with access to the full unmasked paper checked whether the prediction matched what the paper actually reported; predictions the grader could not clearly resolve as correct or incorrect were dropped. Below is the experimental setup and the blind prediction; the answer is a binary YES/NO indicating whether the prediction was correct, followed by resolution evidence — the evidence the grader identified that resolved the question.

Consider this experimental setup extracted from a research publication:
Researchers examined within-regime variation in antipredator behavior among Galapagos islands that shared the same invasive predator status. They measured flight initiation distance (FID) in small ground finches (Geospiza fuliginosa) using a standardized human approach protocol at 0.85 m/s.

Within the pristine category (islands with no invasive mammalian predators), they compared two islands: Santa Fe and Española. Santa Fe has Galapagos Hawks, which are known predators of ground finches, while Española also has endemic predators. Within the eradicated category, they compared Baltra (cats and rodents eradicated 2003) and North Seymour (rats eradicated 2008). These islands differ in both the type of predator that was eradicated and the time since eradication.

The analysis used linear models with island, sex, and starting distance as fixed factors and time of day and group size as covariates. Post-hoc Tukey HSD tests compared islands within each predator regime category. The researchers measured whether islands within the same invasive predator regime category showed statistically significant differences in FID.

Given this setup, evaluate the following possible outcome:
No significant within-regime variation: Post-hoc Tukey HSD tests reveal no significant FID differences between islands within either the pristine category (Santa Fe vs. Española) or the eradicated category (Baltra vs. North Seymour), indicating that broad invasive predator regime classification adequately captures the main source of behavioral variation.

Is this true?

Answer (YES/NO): YES